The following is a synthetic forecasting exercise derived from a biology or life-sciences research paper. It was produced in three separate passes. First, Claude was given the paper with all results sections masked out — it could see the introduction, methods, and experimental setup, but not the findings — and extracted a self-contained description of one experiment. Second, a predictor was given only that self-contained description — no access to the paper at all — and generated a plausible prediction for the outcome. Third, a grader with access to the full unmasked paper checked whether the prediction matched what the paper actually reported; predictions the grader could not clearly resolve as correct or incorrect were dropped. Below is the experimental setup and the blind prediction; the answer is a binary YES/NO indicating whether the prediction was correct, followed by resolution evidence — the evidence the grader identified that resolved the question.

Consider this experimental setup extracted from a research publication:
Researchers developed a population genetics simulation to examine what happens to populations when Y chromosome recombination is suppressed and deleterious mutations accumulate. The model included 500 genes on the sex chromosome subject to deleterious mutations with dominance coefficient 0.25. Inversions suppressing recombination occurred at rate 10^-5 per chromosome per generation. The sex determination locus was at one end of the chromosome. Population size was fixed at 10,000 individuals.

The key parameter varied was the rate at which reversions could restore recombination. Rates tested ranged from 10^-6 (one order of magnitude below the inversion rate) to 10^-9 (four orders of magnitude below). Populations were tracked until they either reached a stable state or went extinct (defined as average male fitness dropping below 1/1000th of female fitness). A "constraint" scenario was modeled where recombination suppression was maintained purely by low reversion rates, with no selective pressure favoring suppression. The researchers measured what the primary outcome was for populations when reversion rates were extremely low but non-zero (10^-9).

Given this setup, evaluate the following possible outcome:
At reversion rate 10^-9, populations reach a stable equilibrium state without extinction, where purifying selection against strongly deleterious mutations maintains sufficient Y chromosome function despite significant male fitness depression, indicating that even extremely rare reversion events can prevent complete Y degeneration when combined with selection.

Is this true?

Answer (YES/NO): NO